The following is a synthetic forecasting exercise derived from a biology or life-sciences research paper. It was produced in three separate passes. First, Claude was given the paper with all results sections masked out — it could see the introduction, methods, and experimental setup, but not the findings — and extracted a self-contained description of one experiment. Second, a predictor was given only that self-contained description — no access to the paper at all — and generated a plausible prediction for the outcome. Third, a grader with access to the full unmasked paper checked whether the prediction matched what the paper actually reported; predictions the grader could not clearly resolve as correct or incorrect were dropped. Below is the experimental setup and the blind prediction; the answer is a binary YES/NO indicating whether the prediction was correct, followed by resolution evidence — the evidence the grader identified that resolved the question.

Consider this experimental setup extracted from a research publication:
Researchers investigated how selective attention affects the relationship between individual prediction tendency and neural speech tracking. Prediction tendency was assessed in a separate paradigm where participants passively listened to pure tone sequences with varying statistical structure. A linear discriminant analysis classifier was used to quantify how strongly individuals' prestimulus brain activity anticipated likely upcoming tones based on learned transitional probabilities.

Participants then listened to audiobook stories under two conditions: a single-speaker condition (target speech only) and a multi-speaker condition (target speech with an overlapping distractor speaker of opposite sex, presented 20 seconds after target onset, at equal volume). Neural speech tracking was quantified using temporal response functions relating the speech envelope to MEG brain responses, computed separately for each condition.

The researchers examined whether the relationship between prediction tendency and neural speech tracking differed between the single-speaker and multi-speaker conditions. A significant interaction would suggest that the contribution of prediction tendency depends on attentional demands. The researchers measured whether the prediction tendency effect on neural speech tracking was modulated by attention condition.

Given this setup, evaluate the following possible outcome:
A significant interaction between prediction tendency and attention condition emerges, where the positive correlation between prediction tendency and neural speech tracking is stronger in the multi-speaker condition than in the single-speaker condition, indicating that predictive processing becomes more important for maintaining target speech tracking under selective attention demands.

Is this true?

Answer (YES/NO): NO